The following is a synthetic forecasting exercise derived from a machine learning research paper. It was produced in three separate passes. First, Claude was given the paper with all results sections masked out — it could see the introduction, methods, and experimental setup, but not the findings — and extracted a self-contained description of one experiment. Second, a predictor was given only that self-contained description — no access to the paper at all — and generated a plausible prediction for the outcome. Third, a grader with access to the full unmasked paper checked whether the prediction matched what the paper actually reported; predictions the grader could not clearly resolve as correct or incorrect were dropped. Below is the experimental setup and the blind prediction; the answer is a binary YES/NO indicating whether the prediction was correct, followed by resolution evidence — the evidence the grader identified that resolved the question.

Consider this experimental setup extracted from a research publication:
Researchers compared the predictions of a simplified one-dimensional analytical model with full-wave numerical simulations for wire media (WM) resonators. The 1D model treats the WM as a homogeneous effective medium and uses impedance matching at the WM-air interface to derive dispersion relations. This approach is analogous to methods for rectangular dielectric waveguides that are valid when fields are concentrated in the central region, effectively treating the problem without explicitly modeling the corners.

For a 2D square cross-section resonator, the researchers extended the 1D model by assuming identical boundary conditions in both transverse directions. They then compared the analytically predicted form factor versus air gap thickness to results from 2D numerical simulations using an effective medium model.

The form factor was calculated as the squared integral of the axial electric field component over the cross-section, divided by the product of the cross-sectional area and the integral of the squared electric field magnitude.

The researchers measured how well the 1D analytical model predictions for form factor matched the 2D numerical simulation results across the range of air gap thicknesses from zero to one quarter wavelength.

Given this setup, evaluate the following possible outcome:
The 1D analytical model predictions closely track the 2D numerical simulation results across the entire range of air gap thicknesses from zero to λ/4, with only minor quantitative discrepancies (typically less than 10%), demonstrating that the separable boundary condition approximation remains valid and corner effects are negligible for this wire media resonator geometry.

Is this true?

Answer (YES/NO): YES